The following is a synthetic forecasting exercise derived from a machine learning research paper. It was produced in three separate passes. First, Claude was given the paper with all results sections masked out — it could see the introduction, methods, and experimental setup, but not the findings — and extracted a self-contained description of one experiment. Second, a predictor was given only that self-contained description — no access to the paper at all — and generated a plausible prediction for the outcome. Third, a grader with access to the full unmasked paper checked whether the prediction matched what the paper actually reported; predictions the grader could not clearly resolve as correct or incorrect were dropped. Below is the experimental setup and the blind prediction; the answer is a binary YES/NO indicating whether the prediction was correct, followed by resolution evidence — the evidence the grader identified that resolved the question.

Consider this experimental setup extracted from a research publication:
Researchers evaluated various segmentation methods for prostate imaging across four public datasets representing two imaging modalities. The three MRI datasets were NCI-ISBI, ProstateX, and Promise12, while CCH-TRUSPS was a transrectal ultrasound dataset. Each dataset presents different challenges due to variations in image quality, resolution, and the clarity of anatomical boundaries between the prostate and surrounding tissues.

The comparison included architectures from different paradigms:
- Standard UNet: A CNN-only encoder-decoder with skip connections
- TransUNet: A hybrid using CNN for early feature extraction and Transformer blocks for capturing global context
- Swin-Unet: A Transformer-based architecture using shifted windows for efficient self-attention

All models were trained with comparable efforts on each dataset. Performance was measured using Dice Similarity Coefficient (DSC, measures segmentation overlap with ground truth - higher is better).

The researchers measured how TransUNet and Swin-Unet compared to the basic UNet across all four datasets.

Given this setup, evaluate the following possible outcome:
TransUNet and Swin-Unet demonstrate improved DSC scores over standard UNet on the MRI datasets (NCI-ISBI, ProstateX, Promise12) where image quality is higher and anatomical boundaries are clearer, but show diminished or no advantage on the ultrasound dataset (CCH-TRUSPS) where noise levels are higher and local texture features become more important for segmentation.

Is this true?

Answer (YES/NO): NO